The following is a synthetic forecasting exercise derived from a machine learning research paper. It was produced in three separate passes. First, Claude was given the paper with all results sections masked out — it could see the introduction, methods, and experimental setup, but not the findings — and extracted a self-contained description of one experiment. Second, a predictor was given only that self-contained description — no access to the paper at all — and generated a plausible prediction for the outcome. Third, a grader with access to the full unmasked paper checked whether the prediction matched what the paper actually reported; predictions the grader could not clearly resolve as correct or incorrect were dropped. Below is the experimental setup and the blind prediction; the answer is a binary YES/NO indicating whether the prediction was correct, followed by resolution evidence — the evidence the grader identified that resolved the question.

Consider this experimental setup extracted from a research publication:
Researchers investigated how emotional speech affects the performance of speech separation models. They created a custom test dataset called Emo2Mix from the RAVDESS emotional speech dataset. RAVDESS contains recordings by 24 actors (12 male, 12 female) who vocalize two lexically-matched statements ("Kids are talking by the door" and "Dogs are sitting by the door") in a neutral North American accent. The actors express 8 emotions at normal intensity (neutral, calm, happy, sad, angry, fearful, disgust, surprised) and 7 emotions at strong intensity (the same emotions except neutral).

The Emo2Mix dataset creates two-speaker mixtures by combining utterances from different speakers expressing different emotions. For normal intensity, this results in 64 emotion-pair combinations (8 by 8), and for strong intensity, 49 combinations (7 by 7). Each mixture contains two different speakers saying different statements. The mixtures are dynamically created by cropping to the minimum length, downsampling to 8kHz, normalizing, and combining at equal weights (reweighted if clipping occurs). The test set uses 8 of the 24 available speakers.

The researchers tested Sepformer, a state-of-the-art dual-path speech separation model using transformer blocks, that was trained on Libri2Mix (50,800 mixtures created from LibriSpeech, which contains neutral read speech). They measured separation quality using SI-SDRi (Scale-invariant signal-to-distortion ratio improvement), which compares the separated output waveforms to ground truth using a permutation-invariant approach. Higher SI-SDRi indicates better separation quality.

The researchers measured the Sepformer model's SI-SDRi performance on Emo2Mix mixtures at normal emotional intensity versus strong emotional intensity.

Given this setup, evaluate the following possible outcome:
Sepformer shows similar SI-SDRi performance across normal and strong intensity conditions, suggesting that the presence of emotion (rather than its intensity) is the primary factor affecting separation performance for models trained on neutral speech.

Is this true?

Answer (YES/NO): NO